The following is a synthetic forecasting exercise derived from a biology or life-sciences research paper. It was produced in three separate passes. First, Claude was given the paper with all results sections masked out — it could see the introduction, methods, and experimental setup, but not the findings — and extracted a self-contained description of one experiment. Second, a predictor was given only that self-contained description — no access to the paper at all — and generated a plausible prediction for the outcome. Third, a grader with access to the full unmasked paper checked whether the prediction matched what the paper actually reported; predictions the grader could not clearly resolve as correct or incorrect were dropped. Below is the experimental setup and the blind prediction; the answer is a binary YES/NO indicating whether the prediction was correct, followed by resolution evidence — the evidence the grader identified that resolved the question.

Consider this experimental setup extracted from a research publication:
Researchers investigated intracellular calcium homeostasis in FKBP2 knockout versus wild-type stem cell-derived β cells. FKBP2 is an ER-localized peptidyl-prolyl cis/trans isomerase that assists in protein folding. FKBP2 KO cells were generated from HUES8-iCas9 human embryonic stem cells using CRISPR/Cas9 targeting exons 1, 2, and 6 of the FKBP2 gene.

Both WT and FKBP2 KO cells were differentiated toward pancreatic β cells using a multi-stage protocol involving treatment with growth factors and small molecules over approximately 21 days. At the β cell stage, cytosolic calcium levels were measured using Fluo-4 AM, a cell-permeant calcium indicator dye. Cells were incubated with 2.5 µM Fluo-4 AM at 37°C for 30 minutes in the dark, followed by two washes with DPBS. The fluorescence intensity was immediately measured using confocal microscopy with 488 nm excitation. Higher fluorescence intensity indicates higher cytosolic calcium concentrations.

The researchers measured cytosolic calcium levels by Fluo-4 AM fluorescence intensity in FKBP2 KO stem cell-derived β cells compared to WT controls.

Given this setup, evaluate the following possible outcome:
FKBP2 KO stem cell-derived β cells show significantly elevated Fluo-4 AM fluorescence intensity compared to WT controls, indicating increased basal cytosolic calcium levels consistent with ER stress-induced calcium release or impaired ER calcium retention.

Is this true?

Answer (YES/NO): YES